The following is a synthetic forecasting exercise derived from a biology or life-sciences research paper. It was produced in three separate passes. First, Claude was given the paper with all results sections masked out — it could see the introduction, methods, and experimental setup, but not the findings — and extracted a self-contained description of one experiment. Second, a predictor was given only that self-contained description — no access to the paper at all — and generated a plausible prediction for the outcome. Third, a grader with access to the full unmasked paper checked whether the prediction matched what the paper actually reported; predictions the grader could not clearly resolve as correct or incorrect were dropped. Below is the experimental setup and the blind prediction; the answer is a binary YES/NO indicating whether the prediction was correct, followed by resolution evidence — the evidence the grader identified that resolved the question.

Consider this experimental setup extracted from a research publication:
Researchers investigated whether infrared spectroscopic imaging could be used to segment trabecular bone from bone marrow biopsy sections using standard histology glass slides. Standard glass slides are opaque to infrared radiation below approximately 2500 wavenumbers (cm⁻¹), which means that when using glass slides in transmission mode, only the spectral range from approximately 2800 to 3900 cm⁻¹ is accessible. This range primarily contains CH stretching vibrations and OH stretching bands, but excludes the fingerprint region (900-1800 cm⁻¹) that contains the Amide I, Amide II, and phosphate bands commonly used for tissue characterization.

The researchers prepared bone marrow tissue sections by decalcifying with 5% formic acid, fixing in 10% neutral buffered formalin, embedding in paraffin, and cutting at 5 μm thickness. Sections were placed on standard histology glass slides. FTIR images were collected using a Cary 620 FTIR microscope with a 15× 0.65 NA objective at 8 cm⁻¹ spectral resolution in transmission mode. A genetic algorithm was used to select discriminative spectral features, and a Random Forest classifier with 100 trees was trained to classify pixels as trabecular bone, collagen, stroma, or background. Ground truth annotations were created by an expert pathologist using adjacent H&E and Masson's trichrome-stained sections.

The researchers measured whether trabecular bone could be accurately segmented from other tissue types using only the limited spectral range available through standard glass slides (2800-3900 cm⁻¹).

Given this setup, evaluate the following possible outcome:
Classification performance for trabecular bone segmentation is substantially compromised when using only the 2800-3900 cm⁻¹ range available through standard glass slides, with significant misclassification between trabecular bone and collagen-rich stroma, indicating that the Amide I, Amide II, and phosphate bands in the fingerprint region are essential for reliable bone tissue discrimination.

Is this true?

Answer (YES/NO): NO